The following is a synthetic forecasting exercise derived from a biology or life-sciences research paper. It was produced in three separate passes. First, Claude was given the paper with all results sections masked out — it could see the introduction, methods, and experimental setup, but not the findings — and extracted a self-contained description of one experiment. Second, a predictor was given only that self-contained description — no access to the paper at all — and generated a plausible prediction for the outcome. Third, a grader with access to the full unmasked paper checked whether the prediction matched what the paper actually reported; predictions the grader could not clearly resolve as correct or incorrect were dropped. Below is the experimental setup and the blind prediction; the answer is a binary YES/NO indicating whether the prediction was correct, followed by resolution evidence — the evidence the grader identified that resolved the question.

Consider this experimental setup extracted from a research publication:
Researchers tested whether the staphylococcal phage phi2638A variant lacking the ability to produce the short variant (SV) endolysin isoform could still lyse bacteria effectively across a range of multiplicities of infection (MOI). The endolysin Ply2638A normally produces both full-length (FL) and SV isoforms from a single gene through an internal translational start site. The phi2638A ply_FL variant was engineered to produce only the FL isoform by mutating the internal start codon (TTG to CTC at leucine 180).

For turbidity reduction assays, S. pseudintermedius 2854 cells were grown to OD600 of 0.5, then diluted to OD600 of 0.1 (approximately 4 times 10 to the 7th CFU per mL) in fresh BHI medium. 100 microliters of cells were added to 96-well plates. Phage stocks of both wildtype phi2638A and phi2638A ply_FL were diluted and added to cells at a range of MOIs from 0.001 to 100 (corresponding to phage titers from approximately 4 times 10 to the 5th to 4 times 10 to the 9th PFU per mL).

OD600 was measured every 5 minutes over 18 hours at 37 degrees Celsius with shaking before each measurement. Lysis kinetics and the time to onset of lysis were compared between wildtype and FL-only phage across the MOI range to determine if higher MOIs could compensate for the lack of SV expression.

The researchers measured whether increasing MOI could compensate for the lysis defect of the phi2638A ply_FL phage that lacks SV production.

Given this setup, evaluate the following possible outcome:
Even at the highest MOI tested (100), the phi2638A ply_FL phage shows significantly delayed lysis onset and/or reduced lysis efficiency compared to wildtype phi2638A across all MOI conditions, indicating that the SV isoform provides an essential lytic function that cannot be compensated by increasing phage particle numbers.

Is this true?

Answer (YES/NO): NO